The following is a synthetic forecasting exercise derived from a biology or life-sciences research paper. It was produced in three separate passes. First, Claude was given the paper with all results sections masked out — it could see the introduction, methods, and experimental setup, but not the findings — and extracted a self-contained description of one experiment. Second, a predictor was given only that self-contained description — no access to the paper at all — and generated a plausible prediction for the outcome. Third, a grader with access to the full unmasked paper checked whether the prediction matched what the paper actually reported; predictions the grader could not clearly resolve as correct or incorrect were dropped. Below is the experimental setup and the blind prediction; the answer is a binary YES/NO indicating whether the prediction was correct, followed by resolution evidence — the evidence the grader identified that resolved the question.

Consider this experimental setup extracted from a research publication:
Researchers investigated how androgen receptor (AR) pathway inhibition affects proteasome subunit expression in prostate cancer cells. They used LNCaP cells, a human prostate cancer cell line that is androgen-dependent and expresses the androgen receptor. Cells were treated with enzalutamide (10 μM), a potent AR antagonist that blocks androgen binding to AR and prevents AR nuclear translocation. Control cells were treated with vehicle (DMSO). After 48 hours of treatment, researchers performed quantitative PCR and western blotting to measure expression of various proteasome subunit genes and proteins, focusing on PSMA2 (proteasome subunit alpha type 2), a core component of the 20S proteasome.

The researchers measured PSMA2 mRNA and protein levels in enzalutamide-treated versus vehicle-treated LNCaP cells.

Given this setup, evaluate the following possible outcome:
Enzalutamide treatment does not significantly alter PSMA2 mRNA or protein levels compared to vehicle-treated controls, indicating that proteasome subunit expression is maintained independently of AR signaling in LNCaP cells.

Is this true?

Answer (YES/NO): NO